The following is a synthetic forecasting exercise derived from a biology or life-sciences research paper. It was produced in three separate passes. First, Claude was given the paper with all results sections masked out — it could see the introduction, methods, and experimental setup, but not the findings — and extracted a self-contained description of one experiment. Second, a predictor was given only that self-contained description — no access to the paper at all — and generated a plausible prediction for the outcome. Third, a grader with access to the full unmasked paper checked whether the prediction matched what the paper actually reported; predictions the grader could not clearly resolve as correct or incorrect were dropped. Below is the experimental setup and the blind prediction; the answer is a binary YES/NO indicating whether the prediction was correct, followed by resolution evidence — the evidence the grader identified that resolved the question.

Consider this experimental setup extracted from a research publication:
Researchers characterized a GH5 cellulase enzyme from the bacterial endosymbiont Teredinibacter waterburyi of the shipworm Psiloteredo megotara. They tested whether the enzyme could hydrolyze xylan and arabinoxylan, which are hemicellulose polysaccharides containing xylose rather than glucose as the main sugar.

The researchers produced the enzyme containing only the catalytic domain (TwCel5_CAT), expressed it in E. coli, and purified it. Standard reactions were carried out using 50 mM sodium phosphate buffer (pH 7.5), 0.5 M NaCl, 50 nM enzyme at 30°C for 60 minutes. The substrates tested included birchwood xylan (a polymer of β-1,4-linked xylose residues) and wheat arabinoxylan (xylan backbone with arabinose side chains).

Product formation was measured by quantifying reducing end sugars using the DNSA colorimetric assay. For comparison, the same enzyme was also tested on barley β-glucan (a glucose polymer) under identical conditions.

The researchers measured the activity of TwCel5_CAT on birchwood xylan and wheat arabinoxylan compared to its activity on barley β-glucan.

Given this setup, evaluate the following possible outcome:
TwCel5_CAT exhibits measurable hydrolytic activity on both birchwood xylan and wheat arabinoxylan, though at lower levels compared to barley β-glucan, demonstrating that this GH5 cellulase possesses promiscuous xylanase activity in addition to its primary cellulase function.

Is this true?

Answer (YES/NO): NO